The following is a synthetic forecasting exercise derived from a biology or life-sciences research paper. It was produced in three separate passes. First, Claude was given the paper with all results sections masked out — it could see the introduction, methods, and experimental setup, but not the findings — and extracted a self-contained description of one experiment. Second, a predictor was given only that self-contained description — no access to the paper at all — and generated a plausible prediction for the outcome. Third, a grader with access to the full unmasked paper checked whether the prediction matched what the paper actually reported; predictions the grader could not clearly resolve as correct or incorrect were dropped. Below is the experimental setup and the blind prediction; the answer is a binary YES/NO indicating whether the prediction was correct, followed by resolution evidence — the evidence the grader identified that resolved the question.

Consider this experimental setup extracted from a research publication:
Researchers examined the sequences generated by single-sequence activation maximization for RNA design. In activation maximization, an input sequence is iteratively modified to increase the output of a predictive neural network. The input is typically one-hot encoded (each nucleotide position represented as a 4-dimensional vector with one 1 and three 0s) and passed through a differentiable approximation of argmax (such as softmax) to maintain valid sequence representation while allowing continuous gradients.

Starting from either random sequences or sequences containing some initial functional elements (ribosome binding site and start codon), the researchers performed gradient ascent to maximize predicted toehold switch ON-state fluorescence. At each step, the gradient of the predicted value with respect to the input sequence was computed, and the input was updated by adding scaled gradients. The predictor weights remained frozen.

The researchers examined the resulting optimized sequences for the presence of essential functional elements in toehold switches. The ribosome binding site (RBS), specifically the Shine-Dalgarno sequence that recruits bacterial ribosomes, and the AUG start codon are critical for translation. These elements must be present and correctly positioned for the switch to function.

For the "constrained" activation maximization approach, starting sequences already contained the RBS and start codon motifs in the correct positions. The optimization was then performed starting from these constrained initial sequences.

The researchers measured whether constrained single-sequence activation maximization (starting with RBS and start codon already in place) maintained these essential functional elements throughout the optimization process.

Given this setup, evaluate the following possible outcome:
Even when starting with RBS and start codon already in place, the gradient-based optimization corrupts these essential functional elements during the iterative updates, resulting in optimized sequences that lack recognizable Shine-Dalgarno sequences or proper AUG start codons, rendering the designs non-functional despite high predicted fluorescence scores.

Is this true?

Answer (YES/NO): YES